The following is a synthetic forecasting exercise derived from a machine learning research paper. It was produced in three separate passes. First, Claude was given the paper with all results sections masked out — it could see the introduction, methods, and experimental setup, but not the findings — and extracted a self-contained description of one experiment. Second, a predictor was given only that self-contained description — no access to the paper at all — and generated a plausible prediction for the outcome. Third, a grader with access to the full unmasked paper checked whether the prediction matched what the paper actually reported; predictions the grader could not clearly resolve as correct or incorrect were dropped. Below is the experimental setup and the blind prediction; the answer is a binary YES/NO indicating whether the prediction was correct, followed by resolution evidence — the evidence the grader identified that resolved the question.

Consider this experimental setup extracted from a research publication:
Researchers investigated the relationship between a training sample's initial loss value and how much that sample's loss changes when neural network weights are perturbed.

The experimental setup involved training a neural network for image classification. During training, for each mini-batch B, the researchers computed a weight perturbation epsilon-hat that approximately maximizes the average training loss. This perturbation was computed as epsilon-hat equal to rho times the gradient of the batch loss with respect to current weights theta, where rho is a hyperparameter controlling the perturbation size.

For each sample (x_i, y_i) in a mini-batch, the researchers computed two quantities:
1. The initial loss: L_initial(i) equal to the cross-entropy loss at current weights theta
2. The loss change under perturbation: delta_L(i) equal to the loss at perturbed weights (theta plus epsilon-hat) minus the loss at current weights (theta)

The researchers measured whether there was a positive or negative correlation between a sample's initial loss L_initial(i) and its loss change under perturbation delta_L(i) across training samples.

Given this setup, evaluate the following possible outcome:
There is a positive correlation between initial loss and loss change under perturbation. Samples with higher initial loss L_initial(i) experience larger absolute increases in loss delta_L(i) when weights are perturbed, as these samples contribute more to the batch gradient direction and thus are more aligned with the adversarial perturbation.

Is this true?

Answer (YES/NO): YES